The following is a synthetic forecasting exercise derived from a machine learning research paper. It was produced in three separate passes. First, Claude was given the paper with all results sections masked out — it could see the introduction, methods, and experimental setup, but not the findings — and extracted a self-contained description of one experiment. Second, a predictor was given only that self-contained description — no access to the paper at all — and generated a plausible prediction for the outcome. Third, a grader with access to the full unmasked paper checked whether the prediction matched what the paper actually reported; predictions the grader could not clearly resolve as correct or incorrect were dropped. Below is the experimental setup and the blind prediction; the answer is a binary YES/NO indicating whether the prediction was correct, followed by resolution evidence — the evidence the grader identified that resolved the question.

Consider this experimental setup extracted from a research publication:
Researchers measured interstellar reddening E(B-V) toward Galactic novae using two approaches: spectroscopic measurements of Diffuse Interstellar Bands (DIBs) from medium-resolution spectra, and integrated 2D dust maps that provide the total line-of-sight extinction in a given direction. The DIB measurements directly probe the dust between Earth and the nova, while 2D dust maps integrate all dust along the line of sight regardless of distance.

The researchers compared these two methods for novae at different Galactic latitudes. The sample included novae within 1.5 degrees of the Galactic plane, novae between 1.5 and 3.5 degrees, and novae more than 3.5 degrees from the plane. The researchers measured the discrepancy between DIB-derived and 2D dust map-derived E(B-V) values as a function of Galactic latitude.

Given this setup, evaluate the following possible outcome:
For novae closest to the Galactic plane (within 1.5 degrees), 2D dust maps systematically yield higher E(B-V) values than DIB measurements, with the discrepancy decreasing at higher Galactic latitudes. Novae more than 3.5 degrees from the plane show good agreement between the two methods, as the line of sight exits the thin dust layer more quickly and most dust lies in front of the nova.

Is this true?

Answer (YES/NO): YES